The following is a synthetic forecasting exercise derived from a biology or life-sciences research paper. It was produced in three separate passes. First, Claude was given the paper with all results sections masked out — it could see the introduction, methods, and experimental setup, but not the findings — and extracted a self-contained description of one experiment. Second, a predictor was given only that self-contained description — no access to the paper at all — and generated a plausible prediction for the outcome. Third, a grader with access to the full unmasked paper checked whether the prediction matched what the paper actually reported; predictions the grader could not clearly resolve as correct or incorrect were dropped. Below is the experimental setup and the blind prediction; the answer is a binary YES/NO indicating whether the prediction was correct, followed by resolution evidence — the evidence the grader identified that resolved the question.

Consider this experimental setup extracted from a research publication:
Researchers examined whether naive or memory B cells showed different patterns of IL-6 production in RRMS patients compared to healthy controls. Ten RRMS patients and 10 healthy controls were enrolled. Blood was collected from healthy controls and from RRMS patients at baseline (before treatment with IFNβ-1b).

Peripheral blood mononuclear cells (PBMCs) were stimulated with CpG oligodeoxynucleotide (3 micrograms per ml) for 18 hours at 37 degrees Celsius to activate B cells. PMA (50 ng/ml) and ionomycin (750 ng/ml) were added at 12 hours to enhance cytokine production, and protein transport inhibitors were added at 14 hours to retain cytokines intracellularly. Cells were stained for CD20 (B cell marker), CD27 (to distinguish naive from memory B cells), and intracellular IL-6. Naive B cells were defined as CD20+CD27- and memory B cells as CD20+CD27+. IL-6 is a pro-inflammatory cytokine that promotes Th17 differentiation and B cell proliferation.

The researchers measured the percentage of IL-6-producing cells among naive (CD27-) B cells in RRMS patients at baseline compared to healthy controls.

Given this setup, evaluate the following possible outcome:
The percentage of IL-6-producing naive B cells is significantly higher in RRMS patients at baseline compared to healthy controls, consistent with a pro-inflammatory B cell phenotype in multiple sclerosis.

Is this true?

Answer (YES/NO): YES